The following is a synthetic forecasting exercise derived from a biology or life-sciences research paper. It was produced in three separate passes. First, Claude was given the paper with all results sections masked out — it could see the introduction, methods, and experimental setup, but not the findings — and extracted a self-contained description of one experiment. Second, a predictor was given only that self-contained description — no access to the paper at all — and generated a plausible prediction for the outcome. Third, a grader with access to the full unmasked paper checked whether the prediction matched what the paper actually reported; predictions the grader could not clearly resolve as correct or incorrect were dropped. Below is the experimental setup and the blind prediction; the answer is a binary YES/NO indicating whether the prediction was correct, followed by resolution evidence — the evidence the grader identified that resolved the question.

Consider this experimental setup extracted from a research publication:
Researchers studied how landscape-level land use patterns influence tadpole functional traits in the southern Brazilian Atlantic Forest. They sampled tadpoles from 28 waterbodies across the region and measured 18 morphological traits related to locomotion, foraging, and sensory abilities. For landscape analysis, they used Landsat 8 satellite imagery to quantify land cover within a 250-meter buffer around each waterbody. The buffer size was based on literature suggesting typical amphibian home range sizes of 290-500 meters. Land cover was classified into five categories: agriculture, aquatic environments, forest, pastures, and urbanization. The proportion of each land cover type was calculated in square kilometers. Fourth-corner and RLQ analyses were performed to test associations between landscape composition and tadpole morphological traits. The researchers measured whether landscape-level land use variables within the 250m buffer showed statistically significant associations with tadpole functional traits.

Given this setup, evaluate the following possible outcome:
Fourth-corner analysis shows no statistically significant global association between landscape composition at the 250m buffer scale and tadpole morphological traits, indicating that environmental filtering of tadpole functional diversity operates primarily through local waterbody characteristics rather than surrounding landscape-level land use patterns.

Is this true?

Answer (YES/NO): YES